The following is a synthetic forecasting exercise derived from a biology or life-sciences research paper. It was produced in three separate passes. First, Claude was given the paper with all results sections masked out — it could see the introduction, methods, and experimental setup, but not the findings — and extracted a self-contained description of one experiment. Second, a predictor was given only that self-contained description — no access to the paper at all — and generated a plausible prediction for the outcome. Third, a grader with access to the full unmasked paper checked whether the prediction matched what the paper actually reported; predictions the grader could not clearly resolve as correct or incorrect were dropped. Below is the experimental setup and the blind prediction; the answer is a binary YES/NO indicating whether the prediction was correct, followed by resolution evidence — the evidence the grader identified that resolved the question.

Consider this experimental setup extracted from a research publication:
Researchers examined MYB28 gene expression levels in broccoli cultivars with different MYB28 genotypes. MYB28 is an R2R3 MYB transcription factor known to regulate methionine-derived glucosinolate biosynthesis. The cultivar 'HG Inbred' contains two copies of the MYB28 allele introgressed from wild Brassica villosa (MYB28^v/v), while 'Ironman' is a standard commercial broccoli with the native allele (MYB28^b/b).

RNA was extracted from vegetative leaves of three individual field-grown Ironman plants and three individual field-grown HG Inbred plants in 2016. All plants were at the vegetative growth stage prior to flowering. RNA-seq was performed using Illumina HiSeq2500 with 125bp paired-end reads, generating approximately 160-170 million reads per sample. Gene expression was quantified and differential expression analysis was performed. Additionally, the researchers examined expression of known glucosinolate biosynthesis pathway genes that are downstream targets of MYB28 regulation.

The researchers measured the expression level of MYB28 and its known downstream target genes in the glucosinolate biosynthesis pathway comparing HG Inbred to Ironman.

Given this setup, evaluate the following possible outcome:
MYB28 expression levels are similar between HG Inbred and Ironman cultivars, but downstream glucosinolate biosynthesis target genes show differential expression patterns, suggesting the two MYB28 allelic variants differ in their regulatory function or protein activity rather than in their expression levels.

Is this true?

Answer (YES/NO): NO